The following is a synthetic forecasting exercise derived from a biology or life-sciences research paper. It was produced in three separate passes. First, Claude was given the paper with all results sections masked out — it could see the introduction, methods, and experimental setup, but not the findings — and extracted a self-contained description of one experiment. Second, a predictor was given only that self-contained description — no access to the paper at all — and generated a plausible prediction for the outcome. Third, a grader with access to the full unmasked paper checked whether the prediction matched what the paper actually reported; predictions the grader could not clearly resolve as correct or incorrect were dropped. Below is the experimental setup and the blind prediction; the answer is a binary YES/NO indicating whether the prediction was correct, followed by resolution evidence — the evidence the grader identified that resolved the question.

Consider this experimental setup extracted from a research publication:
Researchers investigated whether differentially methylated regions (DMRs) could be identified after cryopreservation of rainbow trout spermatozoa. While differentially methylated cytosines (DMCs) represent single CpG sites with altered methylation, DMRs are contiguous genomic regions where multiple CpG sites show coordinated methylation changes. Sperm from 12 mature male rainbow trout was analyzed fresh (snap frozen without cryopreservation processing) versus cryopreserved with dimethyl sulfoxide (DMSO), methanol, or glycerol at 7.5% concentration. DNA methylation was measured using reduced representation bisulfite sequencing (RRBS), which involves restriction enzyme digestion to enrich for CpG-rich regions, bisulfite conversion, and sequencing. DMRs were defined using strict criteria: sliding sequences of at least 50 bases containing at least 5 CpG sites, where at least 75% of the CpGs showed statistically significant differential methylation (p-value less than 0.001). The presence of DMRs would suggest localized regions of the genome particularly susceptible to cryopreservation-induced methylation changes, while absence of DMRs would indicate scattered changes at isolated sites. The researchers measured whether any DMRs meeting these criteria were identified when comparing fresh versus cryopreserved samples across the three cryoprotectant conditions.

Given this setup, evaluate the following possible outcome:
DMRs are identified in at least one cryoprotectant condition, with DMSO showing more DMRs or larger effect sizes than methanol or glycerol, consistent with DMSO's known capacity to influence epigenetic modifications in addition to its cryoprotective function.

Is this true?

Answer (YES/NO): NO